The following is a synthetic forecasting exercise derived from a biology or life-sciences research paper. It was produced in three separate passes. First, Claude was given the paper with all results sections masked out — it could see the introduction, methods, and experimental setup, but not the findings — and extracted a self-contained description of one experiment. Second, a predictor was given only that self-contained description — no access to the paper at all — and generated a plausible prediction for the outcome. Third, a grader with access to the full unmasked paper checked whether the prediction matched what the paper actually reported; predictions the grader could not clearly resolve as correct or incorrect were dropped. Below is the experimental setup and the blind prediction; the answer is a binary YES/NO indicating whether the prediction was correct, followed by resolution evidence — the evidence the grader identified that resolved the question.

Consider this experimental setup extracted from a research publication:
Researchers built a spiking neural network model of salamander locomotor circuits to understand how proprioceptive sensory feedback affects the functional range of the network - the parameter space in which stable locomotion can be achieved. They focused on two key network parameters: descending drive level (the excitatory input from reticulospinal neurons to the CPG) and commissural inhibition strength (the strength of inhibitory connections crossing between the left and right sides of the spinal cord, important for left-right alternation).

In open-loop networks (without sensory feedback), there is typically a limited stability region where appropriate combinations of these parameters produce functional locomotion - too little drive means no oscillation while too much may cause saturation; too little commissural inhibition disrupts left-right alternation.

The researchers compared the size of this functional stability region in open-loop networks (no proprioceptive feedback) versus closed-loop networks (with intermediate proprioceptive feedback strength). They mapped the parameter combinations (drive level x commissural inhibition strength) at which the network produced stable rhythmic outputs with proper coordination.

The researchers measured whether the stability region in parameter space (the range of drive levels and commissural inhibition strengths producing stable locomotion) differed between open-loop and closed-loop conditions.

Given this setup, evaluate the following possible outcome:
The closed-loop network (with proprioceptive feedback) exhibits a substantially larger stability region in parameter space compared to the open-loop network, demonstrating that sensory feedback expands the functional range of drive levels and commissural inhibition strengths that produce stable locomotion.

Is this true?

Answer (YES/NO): YES